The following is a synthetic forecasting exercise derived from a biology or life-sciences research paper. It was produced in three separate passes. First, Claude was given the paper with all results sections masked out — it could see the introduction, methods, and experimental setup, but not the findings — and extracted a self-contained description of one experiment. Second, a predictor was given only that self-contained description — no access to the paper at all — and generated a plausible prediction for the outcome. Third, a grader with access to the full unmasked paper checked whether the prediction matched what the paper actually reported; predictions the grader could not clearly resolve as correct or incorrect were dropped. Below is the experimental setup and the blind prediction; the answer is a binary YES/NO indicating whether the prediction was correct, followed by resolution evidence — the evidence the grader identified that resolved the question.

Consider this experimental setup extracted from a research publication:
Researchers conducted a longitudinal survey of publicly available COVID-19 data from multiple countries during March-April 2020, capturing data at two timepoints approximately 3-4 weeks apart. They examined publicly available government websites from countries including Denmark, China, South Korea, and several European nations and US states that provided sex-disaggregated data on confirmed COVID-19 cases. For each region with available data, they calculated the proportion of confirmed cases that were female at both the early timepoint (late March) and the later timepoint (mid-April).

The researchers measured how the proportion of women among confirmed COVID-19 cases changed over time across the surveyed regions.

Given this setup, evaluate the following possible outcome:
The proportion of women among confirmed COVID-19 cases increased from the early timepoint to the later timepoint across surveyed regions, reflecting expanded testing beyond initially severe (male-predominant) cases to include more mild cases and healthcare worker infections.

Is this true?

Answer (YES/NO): NO